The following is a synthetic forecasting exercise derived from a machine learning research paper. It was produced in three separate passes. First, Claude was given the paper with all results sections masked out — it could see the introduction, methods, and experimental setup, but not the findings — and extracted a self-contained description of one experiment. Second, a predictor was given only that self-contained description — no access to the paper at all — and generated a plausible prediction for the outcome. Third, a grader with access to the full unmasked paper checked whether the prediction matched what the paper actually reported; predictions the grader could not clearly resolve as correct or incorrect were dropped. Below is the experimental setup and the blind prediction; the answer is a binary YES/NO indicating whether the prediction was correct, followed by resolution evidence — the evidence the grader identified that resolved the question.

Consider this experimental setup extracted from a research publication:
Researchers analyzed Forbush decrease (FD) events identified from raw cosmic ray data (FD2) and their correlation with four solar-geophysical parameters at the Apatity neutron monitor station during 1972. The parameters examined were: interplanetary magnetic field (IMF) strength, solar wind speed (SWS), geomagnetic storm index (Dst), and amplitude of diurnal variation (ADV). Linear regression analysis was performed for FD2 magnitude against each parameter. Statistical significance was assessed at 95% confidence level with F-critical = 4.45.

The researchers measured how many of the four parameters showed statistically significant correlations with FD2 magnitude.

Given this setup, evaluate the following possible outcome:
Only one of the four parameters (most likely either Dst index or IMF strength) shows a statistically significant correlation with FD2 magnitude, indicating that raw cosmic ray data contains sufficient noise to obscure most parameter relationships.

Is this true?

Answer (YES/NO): NO